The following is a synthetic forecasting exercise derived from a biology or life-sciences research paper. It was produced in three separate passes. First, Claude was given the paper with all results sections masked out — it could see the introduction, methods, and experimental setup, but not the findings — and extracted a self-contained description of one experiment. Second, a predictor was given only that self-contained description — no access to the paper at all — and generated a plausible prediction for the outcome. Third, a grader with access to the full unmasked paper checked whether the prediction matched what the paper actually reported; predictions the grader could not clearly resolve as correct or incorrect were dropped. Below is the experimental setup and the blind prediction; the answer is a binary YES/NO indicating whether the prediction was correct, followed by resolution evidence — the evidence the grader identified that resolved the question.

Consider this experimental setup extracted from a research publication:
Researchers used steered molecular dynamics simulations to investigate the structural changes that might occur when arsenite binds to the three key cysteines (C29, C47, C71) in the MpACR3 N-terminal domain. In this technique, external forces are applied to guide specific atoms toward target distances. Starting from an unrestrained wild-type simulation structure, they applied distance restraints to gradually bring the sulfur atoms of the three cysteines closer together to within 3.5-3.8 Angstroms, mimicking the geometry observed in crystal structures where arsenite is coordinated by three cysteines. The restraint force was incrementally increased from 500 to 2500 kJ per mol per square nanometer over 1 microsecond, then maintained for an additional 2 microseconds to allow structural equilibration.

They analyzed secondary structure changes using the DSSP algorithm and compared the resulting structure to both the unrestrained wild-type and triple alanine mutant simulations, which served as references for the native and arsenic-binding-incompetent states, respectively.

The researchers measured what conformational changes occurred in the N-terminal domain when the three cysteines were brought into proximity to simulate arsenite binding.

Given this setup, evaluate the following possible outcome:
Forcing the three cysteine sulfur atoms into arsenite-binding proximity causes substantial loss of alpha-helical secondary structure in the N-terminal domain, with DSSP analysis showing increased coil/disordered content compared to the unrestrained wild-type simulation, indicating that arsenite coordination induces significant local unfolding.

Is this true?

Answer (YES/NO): NO